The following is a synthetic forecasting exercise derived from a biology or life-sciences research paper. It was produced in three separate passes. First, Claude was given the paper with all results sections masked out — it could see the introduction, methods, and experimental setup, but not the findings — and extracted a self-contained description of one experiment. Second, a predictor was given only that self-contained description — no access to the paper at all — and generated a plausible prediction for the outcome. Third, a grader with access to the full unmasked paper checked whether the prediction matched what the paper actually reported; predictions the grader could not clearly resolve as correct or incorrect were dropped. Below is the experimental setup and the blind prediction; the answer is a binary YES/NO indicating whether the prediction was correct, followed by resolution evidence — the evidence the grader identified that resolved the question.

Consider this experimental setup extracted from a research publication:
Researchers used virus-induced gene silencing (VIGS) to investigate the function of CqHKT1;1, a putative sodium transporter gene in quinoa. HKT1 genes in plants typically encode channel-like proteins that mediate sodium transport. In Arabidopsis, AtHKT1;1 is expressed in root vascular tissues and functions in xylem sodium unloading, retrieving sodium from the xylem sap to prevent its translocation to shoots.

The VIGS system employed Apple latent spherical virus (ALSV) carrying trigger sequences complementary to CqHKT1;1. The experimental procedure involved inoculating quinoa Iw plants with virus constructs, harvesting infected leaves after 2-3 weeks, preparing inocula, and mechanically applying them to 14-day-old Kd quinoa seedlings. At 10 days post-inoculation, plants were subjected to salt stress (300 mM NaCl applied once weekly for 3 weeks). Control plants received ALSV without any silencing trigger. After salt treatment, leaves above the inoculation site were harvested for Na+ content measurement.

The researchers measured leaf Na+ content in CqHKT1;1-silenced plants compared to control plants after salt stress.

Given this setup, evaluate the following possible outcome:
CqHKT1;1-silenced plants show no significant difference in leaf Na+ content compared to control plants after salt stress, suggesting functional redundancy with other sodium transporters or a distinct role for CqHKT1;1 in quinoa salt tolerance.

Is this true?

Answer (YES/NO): NO